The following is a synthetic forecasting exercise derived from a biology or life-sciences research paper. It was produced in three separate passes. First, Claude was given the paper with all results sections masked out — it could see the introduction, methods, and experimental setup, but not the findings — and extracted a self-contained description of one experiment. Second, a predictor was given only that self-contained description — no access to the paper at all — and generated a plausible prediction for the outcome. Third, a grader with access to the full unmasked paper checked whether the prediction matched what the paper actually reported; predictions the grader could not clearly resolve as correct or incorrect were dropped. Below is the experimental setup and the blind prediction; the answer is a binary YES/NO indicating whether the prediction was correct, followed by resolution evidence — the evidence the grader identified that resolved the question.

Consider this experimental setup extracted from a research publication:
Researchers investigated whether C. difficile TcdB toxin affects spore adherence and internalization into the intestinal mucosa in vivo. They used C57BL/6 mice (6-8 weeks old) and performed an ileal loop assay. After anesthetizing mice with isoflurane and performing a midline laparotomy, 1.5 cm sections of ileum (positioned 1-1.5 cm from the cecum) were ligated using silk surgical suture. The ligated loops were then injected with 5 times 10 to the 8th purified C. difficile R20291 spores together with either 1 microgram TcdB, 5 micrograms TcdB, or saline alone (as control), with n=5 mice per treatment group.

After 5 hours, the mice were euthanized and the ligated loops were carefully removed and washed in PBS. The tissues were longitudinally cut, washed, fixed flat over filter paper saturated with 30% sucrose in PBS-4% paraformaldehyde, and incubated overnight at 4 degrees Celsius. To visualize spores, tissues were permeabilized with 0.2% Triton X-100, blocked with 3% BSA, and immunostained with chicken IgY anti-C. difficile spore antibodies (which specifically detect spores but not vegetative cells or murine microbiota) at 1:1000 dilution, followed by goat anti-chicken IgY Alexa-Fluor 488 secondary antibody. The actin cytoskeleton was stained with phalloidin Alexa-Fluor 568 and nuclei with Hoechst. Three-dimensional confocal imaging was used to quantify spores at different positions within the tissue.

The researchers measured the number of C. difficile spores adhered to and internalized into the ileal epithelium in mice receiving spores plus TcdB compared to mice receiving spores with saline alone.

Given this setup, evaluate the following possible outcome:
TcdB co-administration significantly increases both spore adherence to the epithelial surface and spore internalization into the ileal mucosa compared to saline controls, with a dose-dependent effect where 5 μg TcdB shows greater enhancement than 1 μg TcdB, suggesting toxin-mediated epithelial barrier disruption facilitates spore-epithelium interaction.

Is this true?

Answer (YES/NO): YES